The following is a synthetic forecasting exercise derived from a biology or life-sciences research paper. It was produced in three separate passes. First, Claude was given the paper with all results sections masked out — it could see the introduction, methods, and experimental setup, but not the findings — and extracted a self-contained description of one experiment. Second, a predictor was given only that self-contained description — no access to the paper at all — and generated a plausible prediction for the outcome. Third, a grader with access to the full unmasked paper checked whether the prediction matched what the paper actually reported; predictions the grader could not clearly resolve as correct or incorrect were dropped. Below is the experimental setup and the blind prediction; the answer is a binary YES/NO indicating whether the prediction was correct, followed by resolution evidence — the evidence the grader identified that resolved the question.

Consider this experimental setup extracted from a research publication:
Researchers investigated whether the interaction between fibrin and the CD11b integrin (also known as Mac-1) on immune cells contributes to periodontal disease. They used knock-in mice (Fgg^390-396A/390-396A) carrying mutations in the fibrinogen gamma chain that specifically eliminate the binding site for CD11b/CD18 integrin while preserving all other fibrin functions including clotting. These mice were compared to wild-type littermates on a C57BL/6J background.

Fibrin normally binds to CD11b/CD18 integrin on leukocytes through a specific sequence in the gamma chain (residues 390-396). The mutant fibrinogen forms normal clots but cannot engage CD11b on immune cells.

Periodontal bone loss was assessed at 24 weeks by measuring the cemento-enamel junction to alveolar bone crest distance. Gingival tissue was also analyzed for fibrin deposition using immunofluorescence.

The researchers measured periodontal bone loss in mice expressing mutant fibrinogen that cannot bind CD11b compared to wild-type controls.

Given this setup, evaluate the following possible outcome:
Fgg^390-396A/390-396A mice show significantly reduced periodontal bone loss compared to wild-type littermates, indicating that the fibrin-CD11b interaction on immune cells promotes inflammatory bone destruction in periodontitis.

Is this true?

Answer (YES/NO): YES